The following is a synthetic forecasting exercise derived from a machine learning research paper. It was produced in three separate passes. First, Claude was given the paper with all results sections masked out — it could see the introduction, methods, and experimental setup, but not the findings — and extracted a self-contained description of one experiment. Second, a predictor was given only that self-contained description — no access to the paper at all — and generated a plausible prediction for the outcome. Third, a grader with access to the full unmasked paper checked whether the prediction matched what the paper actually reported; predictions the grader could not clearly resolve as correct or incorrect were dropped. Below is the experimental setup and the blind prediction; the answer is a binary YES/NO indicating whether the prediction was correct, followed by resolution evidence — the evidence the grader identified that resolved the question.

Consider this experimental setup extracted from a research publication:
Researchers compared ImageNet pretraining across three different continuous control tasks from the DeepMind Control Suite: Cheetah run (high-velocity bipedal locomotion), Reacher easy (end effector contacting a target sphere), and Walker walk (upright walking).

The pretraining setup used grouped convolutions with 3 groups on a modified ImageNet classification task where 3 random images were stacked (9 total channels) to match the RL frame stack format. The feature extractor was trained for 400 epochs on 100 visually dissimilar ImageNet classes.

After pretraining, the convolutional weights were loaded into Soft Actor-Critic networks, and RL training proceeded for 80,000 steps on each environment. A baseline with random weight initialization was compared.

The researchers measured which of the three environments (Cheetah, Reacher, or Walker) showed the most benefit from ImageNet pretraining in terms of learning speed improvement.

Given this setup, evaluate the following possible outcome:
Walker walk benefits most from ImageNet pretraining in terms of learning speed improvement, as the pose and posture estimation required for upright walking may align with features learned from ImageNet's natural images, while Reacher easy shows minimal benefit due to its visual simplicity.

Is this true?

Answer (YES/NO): NO